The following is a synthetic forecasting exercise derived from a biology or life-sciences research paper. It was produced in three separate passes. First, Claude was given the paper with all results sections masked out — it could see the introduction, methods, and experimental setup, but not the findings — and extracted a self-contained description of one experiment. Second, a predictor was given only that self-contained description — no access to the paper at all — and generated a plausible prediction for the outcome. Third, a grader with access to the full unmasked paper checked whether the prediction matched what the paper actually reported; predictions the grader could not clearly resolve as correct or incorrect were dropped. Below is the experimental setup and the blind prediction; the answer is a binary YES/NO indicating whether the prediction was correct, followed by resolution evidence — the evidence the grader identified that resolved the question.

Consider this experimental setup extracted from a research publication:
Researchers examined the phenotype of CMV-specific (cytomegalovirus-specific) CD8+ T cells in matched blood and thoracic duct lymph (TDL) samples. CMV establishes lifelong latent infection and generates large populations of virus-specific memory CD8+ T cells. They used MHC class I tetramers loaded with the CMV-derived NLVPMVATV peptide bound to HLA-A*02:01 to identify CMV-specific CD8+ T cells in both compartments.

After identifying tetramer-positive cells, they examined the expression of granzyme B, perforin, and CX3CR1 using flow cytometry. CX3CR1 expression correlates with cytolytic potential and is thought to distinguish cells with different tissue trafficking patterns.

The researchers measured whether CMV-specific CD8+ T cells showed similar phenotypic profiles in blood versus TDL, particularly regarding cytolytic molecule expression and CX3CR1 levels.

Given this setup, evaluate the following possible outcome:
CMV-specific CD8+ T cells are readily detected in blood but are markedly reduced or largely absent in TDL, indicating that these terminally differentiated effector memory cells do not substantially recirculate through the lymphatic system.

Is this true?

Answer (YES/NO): NO